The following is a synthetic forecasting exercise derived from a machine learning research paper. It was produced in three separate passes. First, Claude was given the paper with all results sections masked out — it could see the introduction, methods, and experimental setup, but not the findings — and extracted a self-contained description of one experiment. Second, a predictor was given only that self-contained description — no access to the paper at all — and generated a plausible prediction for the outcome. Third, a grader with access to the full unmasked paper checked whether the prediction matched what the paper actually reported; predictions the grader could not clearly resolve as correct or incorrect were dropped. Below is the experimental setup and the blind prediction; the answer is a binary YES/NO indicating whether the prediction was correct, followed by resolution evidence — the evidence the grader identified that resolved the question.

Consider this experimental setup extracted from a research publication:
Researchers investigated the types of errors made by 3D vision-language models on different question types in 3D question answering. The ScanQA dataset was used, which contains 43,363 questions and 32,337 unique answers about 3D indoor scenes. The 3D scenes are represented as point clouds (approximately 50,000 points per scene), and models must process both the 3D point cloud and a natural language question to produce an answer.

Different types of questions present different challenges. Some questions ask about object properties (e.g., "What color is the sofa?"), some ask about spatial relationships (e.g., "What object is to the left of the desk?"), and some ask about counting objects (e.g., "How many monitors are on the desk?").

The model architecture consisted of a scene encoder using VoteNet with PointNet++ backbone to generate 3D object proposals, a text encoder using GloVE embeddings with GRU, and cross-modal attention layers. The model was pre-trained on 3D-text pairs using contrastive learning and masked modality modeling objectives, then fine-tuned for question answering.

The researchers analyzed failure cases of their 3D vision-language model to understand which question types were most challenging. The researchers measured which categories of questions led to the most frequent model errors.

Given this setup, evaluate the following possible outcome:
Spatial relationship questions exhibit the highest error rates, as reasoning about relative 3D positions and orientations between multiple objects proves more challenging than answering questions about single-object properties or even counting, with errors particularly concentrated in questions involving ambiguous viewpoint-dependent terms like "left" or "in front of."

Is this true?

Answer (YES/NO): NO